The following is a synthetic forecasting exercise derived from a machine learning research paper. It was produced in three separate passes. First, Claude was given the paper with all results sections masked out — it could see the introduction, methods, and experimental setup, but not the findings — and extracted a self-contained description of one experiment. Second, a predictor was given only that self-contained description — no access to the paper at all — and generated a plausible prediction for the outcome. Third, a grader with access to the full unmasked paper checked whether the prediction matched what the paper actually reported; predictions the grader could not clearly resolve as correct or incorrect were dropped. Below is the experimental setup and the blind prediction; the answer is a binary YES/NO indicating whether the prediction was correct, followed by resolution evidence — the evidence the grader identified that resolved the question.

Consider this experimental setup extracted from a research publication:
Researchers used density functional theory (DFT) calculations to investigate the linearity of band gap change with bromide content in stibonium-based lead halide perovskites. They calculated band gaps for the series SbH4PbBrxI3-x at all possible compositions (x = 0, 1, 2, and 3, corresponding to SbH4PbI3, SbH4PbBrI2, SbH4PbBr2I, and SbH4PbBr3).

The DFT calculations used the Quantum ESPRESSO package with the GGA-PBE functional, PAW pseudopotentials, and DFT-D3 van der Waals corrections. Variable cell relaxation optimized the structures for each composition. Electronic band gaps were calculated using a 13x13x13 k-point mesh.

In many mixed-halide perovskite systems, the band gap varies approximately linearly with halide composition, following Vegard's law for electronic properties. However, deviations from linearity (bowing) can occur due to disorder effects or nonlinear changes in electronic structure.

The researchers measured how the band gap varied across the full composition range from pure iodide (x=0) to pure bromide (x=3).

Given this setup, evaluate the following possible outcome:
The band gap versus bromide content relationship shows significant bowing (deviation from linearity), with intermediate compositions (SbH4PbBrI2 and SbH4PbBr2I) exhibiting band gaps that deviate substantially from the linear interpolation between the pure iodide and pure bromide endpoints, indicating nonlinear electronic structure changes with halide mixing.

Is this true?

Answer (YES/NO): NO